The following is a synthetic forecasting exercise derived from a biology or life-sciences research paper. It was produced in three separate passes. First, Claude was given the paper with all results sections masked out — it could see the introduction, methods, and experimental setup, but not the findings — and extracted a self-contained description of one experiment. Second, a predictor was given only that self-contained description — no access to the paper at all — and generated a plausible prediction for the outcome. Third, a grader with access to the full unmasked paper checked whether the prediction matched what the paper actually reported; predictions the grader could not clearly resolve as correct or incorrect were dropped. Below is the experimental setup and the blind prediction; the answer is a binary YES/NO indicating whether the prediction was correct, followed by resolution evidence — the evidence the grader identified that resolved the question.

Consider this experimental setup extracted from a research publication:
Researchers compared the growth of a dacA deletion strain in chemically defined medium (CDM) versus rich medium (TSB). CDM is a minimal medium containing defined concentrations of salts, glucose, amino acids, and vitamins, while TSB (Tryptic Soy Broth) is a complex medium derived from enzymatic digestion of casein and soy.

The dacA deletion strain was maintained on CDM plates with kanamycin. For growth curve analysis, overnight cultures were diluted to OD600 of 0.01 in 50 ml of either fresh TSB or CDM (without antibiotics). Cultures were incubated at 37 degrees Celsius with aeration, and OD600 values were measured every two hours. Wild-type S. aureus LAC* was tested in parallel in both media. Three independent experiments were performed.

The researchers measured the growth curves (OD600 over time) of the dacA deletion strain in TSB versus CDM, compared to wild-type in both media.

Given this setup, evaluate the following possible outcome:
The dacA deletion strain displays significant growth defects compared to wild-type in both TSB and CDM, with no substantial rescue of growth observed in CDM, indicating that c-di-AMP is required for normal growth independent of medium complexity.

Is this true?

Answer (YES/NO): NO